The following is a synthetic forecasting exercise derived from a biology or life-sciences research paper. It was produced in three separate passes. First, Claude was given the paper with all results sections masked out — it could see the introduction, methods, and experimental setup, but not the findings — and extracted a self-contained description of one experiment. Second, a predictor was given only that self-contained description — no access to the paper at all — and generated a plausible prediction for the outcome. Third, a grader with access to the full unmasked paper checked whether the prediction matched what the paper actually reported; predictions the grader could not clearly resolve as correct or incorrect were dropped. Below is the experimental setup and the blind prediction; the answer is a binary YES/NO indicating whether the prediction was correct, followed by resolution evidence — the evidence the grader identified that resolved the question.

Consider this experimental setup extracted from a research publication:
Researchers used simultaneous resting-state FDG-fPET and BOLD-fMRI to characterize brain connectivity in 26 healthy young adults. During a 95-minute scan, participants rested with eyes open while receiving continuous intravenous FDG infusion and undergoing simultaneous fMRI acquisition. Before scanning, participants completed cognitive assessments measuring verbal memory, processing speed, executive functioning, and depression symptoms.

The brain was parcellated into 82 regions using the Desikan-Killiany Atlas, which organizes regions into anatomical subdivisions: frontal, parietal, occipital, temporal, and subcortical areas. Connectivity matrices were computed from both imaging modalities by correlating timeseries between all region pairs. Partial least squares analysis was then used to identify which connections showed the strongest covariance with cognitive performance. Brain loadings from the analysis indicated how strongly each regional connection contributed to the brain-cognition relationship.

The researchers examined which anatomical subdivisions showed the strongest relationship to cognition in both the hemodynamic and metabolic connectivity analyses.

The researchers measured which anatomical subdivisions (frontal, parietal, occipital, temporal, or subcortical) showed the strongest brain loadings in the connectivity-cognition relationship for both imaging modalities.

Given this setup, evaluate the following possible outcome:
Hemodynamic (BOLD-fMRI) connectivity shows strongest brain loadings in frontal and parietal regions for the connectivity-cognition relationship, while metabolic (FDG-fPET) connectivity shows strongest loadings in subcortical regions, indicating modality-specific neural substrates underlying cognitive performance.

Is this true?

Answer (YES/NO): NO